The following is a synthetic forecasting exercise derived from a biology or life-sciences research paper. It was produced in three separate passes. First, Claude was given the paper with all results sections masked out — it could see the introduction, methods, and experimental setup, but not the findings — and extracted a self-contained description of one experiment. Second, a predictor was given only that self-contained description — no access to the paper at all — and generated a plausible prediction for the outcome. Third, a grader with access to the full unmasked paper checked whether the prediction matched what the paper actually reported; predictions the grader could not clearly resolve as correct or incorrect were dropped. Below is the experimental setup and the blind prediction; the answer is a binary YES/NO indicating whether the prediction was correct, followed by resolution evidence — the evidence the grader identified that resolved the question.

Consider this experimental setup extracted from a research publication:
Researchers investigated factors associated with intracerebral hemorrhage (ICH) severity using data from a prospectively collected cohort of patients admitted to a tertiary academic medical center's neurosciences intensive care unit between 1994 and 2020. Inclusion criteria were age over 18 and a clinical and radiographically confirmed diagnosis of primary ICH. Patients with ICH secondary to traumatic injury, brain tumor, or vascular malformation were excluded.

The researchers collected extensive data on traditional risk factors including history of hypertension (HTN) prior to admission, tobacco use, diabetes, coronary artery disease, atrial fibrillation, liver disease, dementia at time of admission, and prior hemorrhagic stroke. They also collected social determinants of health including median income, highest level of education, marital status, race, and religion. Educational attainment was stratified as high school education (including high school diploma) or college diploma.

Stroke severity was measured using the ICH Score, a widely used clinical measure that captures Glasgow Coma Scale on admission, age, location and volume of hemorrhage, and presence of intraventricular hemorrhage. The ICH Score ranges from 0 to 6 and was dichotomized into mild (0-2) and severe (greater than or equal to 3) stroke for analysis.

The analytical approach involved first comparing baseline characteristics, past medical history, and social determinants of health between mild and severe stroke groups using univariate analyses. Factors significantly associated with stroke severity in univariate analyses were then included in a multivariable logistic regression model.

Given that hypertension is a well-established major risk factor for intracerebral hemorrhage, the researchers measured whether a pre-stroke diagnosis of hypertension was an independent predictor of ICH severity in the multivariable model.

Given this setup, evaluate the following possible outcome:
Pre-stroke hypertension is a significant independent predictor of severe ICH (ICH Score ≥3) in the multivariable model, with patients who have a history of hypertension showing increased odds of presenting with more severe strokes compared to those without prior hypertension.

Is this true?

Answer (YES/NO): NO